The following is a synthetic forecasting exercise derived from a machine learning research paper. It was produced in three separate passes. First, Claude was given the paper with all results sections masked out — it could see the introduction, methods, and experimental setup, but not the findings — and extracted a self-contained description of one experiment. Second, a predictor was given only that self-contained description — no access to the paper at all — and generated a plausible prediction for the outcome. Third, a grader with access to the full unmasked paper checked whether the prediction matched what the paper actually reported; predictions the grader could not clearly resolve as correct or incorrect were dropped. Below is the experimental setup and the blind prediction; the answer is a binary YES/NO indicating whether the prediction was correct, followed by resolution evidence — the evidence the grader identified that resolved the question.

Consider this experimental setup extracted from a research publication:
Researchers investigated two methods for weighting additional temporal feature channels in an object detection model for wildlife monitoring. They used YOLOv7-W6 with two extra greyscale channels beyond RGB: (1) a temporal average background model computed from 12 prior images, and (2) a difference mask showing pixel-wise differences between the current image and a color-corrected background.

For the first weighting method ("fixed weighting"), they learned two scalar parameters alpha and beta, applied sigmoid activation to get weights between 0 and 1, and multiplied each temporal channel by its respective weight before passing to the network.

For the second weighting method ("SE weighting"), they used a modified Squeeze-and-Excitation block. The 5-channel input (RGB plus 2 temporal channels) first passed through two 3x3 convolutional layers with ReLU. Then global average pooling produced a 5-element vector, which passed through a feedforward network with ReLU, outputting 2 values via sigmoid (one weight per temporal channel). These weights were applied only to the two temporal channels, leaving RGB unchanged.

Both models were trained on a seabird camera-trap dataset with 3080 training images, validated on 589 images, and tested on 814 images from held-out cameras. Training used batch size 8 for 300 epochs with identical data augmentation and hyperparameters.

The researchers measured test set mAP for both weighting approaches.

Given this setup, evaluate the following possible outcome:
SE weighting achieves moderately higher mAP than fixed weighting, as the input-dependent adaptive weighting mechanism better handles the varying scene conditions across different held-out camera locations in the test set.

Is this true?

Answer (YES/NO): NO